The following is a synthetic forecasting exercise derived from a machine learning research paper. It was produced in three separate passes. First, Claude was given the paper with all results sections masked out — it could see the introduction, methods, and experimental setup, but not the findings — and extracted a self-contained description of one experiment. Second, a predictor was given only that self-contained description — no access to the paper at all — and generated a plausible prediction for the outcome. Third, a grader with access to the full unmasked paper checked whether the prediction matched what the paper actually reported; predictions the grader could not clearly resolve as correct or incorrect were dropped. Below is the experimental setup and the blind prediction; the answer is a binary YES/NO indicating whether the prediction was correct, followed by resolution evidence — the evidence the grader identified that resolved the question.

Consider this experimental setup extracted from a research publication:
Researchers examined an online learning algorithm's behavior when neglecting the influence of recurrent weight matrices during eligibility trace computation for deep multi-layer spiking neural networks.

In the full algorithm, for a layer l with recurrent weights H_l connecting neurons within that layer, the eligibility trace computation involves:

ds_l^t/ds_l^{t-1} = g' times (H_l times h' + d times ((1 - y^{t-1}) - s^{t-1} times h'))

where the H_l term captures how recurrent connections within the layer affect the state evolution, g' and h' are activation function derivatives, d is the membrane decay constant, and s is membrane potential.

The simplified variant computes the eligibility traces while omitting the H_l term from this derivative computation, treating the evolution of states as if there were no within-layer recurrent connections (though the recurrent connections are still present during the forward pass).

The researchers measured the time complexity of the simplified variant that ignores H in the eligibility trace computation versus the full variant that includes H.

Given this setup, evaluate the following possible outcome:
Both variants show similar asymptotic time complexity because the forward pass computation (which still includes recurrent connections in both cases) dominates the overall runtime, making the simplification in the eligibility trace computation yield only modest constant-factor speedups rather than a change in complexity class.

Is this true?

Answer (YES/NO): NO